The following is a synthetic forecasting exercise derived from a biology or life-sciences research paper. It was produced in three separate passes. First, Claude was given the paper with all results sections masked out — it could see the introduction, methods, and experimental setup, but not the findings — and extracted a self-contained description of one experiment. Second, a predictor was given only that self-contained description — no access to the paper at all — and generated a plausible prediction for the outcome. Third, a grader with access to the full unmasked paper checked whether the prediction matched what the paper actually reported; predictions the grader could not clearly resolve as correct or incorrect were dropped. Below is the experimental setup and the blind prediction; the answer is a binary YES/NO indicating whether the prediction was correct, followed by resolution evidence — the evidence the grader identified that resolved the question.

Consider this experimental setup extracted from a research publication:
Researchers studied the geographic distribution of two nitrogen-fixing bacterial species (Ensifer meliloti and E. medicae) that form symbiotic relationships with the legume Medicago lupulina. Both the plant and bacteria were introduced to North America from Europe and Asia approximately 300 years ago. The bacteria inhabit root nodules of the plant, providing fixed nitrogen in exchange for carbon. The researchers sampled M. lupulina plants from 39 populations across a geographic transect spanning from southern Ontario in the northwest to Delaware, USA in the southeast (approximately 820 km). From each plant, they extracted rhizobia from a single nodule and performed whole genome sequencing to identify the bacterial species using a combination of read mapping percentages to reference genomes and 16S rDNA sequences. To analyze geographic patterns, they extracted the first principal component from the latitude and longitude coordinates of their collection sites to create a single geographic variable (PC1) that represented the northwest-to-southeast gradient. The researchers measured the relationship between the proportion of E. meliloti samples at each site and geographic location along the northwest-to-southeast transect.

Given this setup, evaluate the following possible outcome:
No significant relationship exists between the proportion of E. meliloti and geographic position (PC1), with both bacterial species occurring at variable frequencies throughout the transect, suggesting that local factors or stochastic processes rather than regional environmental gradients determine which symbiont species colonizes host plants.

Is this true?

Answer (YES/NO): NO